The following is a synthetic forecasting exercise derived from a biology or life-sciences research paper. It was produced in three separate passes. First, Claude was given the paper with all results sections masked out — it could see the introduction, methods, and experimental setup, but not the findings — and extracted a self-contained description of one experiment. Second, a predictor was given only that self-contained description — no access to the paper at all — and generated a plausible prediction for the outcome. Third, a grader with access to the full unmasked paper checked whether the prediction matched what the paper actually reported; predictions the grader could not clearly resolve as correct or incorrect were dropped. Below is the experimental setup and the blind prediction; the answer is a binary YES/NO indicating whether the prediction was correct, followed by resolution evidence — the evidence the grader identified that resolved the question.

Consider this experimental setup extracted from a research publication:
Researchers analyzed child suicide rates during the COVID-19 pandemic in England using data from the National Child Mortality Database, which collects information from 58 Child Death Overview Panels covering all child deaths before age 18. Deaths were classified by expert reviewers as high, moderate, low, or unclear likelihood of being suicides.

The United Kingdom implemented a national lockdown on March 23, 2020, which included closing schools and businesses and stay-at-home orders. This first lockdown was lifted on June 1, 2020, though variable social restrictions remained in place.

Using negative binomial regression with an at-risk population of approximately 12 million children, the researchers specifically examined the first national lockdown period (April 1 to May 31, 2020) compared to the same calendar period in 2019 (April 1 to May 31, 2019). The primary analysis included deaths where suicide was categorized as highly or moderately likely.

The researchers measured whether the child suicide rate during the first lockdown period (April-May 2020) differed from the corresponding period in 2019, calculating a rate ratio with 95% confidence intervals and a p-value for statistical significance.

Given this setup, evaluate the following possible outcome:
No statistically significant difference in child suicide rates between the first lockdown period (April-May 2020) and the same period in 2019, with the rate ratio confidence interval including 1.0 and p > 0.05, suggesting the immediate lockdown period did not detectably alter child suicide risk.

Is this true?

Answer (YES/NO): YES